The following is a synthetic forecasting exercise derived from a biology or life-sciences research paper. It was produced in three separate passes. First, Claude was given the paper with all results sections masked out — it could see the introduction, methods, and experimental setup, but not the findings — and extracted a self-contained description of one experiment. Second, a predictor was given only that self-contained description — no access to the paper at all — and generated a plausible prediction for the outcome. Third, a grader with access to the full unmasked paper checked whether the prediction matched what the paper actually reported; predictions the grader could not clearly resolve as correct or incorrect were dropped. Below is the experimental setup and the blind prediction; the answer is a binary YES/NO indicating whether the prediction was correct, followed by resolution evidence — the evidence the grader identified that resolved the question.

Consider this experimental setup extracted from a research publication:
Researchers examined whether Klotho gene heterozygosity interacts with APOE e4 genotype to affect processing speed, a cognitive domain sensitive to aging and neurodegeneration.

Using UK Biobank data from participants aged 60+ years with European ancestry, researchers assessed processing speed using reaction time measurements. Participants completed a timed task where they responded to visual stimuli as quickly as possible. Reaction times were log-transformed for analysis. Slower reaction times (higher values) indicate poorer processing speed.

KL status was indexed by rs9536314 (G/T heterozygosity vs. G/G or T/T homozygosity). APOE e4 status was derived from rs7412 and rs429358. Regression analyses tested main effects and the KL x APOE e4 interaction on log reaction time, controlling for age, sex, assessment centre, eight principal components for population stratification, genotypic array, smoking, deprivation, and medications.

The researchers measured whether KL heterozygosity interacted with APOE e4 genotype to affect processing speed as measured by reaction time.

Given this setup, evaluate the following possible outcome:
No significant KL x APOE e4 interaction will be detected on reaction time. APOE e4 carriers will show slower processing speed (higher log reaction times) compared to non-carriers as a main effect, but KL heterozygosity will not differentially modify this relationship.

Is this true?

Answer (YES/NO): NO